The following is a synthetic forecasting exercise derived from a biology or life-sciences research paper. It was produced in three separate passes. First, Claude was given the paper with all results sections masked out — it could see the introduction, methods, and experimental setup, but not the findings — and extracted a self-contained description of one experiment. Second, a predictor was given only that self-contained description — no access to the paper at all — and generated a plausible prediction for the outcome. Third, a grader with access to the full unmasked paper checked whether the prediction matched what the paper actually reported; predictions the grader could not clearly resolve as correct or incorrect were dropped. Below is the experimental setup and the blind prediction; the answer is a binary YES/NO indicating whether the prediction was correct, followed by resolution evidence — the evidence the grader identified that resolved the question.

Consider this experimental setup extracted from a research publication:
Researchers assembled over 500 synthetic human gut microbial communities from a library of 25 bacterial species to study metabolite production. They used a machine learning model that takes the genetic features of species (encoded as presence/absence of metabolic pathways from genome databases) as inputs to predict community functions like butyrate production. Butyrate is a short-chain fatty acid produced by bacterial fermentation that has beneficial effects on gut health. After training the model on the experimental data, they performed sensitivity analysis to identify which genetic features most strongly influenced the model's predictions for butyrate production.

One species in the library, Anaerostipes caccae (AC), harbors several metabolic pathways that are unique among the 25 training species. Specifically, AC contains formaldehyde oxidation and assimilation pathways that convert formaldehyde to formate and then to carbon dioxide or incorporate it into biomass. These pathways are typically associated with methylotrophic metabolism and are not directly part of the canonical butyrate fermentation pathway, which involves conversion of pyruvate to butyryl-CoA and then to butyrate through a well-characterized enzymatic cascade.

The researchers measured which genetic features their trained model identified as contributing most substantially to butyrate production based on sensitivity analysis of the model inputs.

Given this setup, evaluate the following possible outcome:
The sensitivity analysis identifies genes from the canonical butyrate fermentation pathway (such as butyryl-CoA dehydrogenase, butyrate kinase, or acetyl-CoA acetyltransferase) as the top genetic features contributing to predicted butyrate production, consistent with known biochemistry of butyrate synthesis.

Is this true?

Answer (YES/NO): YES